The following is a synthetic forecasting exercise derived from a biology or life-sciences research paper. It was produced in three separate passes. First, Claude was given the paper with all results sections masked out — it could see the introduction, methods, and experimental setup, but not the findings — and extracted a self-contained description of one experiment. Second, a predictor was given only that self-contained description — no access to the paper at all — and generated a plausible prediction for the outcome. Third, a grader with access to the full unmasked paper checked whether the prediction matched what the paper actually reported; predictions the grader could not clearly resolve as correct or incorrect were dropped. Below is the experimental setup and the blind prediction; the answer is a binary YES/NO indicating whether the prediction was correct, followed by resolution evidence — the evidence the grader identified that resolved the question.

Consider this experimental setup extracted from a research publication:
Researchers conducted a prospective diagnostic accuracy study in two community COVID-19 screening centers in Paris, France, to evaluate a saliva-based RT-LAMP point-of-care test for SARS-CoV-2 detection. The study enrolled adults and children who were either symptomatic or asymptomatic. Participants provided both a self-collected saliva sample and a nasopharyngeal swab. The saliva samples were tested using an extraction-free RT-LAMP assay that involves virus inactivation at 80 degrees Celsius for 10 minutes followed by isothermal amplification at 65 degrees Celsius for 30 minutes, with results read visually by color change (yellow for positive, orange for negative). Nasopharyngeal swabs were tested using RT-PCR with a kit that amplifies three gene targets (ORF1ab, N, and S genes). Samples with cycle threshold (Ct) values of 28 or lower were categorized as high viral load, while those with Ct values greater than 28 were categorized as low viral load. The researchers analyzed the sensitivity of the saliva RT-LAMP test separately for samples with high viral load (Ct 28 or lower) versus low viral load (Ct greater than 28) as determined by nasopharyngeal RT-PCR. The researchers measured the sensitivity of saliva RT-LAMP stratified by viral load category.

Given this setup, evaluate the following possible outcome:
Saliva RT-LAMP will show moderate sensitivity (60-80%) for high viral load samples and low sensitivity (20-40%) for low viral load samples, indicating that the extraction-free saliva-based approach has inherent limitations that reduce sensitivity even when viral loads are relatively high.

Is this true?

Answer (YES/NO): NO